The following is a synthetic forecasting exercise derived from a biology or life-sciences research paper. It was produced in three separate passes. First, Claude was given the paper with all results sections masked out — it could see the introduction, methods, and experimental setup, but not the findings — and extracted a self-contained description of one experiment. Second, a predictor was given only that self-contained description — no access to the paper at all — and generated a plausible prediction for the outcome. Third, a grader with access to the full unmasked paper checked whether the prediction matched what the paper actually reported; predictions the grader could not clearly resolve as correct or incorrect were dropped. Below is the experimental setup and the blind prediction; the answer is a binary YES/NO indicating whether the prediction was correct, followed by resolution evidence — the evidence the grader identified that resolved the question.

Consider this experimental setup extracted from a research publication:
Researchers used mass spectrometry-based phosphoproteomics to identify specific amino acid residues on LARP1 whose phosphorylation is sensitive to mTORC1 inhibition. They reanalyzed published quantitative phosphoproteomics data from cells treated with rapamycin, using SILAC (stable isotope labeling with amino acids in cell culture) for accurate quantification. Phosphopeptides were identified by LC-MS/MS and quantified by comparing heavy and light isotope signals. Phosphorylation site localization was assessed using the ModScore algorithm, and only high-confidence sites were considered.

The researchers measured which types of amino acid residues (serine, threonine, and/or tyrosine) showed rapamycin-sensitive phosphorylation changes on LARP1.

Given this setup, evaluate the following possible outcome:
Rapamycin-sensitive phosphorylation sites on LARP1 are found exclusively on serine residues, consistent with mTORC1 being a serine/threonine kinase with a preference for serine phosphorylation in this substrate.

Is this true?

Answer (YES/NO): NO